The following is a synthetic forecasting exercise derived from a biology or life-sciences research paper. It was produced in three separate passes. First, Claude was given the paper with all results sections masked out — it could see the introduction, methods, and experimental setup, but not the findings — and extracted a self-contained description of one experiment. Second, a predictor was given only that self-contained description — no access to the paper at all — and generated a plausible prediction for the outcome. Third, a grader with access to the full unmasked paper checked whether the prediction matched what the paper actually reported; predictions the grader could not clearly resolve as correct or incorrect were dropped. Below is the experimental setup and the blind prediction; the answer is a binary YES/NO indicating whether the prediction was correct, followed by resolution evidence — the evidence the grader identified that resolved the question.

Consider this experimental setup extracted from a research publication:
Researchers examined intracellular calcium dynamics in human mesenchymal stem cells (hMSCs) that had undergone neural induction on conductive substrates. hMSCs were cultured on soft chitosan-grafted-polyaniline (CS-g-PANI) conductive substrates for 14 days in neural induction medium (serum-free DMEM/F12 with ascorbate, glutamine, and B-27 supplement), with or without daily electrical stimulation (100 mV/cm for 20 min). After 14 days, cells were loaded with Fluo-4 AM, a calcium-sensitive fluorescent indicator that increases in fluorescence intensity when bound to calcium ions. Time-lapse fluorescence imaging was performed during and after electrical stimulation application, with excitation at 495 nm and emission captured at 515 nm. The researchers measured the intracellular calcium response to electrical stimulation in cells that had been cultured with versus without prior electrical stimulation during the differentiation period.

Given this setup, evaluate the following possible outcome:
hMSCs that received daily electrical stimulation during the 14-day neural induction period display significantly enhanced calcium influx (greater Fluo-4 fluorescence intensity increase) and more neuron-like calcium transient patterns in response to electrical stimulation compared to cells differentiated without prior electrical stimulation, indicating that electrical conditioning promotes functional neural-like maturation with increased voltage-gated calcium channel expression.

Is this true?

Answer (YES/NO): YES